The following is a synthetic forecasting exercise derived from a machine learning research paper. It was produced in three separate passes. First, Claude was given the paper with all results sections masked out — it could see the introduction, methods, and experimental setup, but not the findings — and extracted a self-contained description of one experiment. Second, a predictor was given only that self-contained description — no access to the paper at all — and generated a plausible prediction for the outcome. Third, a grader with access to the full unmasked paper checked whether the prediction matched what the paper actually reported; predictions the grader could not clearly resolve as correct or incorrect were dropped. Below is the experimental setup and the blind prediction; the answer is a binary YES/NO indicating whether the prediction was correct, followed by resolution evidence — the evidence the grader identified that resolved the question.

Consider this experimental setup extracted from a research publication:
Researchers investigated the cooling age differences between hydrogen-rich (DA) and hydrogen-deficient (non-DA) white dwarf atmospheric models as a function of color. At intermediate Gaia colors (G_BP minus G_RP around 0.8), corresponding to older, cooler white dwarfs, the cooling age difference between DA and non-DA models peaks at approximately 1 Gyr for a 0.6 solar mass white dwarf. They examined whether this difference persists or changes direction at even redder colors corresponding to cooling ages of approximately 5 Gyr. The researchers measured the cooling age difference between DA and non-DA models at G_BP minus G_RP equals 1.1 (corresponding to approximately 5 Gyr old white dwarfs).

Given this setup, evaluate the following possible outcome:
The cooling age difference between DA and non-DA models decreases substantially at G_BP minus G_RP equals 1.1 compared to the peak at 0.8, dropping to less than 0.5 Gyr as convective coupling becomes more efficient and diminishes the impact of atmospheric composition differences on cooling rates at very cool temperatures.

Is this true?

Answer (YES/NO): NO